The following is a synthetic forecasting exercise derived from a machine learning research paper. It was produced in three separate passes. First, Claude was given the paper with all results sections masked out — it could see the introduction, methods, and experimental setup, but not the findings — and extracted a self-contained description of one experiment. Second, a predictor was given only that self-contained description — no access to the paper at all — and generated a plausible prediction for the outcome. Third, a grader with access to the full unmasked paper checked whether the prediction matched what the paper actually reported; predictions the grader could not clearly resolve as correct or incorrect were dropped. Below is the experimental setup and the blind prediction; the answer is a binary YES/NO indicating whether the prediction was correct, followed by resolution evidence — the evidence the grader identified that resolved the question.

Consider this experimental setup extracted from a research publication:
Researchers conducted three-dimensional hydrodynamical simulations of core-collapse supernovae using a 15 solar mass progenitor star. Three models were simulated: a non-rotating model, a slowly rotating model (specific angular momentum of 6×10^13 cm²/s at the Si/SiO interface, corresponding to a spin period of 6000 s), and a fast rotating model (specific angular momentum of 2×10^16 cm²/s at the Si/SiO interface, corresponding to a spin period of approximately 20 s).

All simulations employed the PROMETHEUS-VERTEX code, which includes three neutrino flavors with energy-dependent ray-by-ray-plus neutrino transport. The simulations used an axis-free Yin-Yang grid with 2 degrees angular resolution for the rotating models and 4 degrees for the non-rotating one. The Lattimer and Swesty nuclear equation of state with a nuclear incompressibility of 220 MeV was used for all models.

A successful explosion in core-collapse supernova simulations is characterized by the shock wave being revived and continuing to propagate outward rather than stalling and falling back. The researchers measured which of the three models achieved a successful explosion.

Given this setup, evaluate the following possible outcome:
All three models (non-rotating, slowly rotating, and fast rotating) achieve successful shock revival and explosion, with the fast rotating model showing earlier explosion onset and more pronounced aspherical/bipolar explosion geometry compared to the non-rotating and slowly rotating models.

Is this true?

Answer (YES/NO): NO